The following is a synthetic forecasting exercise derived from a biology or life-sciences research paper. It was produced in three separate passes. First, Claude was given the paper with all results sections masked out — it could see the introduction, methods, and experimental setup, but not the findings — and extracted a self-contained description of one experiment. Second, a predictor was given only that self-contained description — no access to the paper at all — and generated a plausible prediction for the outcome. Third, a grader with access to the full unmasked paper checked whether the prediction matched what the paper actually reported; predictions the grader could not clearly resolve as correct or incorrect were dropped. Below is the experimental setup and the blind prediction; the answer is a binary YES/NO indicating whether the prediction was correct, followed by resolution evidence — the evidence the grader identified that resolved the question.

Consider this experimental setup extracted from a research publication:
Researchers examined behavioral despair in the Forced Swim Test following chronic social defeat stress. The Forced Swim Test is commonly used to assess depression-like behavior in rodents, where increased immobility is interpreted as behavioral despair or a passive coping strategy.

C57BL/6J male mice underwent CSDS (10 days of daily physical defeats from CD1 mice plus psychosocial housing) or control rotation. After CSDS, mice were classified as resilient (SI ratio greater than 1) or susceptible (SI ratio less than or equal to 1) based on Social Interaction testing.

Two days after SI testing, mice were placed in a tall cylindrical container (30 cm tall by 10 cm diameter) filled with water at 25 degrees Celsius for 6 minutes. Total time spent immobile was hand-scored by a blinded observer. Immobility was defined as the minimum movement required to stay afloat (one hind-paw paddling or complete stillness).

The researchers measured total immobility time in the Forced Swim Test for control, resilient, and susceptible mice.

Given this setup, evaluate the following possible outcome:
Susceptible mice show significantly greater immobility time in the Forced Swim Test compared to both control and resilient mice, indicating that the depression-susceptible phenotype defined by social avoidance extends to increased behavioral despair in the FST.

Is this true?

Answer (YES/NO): NO